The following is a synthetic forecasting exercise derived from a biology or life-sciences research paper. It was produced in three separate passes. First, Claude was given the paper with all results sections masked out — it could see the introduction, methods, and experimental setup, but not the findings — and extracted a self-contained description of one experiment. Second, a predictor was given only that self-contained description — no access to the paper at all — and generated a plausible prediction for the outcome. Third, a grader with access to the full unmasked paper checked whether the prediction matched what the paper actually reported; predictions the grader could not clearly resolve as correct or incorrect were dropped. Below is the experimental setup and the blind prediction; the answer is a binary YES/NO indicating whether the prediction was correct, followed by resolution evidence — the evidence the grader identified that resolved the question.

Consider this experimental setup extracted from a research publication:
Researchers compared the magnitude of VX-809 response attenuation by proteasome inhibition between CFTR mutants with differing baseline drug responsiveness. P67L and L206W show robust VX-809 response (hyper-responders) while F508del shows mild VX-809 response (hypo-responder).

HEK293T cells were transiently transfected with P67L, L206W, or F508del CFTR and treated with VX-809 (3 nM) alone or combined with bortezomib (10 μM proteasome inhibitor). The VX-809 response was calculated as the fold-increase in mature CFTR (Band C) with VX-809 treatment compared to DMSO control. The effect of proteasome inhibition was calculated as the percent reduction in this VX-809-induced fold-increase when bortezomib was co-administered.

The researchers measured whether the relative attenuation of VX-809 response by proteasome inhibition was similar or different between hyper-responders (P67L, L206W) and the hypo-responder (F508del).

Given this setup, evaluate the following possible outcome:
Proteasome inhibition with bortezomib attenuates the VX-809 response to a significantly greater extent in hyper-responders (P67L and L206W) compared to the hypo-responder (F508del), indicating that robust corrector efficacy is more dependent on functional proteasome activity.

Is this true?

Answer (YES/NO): YES